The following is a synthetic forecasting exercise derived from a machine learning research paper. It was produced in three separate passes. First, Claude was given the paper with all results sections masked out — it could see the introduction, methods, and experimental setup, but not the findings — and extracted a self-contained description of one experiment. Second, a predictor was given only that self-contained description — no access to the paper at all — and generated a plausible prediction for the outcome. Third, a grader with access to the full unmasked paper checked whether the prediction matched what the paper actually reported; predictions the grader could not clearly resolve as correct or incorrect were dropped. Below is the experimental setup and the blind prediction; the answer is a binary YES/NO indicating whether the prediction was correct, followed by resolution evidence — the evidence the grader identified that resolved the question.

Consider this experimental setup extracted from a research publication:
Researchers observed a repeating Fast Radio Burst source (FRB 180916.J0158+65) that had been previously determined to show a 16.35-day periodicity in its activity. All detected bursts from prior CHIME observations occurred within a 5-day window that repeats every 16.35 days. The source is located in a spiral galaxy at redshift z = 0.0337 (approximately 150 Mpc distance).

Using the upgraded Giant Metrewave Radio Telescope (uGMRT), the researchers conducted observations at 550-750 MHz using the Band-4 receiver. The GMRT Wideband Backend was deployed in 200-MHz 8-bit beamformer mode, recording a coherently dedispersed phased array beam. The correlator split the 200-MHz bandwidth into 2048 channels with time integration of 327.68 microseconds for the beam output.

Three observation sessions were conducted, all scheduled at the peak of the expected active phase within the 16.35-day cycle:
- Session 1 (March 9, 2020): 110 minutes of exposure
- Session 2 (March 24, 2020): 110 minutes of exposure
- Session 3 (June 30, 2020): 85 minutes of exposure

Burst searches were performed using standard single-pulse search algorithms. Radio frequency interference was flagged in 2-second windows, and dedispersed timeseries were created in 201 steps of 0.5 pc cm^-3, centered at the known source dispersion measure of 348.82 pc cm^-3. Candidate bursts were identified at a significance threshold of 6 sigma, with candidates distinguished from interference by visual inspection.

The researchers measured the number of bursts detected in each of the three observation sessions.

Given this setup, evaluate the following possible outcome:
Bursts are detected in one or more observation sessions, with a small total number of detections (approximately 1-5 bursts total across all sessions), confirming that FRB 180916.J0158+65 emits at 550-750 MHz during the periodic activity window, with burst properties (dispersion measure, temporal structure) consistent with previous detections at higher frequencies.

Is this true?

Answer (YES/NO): NO